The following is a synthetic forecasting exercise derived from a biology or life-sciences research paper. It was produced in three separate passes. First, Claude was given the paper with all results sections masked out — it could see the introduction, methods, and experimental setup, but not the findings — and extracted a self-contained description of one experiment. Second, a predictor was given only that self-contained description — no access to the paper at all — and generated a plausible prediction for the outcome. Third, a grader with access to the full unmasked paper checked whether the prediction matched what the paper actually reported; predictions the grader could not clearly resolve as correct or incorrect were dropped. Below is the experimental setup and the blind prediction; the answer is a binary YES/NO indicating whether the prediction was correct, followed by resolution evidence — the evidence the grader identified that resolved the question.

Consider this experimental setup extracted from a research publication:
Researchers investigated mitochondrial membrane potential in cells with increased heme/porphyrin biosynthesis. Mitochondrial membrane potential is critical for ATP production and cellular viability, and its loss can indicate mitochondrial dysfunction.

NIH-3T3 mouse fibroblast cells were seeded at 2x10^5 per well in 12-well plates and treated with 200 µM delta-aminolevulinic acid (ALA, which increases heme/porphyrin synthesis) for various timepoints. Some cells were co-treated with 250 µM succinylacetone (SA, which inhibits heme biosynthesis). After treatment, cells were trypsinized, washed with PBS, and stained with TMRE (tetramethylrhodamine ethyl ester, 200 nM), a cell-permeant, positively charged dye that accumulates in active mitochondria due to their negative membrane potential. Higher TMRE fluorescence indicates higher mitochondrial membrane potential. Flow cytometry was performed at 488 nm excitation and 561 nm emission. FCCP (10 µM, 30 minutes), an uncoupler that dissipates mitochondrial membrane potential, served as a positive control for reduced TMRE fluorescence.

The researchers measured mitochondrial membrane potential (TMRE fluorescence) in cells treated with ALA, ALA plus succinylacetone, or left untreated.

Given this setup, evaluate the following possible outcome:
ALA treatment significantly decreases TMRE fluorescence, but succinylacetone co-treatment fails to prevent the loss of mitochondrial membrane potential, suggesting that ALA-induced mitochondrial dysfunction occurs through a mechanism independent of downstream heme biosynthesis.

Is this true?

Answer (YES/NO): NO